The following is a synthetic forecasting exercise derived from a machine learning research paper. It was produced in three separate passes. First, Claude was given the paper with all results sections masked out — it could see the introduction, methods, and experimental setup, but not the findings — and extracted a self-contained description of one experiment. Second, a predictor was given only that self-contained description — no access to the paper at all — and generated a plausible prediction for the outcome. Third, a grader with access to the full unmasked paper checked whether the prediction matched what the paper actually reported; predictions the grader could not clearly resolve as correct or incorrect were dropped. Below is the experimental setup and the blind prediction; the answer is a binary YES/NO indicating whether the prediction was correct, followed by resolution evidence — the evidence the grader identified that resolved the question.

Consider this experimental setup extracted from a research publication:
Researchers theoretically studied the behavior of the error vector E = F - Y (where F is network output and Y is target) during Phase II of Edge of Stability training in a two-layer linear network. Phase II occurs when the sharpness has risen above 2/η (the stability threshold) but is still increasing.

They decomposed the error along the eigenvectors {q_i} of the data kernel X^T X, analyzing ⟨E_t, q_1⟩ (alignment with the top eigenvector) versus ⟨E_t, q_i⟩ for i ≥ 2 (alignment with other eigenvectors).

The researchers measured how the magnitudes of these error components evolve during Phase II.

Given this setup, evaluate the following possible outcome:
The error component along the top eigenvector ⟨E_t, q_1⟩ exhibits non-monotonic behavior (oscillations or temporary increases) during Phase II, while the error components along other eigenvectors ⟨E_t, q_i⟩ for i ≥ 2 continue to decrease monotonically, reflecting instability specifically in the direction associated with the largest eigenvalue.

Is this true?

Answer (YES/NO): NO